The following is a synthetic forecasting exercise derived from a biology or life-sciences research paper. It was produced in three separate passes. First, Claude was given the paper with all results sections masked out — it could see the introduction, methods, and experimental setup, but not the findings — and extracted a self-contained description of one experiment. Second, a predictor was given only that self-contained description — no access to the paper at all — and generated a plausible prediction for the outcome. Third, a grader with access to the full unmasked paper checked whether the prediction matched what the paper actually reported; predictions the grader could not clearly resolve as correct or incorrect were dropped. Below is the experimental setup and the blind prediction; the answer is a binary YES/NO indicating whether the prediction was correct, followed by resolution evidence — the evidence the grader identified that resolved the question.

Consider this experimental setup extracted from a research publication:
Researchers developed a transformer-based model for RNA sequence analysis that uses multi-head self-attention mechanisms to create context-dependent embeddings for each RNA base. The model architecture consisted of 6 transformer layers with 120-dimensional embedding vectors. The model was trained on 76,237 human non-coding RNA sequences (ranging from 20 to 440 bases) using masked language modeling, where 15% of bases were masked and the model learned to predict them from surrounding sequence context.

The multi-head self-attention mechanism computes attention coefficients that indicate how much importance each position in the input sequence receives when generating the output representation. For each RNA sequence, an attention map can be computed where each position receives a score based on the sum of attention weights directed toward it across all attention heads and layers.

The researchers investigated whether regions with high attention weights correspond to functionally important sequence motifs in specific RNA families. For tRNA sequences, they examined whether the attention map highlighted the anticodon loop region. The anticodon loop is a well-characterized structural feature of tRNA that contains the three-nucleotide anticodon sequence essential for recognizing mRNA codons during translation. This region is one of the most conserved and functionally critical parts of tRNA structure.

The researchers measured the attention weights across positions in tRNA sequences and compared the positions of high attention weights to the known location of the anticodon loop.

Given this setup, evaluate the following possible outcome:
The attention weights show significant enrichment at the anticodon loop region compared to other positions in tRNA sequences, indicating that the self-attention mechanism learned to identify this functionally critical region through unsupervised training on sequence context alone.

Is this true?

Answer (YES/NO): NO